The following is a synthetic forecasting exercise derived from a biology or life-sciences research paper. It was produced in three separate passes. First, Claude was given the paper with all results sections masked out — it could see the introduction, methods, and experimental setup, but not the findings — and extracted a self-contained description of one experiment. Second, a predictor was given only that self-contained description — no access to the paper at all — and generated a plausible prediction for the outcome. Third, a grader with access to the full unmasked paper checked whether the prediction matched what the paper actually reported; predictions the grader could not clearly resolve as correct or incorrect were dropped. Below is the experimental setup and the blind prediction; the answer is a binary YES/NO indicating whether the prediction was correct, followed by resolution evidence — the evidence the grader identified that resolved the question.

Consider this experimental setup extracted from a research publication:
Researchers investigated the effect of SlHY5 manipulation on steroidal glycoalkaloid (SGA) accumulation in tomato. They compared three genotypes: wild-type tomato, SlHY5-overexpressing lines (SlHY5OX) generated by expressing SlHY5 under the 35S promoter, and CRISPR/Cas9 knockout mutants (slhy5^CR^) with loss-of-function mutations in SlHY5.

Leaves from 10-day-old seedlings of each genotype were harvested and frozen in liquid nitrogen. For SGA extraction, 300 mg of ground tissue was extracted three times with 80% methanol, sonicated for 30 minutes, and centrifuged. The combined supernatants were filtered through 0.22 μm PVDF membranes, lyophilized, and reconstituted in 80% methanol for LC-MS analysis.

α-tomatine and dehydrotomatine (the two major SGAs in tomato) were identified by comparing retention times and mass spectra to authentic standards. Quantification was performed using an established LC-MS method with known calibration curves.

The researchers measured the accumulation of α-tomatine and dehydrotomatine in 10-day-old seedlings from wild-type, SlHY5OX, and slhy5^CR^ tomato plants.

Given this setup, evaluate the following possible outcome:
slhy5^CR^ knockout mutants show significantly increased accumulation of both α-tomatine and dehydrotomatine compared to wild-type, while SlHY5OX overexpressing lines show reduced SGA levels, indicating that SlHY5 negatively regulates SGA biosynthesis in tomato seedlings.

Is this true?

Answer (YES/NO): NO